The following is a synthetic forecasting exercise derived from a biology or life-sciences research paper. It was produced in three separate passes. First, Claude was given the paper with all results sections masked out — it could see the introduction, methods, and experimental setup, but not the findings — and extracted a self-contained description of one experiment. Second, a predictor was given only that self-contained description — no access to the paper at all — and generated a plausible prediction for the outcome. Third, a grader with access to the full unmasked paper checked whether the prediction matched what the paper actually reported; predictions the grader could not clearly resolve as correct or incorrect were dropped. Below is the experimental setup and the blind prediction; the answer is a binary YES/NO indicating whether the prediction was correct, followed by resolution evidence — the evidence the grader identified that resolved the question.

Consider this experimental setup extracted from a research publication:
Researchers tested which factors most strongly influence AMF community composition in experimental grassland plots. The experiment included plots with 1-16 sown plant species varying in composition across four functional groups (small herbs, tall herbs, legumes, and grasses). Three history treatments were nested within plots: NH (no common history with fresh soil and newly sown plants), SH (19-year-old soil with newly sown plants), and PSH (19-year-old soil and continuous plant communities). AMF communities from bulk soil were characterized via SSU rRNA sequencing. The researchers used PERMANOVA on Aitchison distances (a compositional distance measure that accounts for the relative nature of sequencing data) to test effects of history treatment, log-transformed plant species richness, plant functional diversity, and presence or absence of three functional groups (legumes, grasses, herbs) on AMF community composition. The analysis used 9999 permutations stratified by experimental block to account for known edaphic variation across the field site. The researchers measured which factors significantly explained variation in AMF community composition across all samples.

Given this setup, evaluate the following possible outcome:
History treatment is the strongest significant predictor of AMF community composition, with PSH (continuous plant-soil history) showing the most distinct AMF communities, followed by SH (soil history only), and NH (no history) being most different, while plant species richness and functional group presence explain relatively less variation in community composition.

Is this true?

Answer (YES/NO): NO